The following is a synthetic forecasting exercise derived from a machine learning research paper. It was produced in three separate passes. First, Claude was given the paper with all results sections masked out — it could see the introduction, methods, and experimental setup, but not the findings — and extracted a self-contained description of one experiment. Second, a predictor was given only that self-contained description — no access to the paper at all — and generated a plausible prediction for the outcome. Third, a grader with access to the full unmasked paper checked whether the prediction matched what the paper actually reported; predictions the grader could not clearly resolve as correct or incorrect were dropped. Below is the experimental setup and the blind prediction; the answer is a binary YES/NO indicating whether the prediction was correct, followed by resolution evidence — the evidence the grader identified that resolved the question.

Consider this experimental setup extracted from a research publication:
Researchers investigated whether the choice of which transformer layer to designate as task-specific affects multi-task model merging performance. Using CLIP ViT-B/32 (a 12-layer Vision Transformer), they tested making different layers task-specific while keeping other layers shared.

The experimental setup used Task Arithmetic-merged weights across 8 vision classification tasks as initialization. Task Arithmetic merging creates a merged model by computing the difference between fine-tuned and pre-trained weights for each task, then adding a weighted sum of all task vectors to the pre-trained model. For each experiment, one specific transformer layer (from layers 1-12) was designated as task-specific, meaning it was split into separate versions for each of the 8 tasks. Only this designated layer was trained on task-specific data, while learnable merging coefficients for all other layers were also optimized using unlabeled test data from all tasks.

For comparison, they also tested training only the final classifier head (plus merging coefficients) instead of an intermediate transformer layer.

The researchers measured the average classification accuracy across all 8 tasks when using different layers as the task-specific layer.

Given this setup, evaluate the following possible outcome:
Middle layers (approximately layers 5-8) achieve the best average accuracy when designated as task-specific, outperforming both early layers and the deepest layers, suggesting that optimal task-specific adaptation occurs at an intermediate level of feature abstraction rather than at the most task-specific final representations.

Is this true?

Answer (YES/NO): NO